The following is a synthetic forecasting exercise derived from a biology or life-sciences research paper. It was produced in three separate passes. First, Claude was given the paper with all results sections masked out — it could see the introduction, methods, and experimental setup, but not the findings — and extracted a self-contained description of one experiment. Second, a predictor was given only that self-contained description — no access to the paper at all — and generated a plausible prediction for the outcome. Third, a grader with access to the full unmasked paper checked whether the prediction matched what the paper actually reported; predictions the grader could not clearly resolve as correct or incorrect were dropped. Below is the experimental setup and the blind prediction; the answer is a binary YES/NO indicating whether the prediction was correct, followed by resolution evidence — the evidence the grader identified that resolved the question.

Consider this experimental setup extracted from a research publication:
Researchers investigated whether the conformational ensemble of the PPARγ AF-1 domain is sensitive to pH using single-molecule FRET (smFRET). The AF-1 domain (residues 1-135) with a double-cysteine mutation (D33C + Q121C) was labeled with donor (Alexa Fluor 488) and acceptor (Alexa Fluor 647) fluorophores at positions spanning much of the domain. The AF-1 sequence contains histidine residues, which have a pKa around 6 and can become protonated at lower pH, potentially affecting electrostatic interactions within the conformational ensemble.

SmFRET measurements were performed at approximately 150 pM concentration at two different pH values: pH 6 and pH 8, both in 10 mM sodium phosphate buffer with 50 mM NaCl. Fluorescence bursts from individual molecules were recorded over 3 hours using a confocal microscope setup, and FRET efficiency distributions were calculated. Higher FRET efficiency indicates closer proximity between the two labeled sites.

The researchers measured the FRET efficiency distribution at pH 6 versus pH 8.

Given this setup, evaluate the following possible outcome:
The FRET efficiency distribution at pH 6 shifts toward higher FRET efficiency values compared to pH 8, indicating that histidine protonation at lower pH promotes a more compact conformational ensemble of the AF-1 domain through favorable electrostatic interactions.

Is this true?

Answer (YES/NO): NO